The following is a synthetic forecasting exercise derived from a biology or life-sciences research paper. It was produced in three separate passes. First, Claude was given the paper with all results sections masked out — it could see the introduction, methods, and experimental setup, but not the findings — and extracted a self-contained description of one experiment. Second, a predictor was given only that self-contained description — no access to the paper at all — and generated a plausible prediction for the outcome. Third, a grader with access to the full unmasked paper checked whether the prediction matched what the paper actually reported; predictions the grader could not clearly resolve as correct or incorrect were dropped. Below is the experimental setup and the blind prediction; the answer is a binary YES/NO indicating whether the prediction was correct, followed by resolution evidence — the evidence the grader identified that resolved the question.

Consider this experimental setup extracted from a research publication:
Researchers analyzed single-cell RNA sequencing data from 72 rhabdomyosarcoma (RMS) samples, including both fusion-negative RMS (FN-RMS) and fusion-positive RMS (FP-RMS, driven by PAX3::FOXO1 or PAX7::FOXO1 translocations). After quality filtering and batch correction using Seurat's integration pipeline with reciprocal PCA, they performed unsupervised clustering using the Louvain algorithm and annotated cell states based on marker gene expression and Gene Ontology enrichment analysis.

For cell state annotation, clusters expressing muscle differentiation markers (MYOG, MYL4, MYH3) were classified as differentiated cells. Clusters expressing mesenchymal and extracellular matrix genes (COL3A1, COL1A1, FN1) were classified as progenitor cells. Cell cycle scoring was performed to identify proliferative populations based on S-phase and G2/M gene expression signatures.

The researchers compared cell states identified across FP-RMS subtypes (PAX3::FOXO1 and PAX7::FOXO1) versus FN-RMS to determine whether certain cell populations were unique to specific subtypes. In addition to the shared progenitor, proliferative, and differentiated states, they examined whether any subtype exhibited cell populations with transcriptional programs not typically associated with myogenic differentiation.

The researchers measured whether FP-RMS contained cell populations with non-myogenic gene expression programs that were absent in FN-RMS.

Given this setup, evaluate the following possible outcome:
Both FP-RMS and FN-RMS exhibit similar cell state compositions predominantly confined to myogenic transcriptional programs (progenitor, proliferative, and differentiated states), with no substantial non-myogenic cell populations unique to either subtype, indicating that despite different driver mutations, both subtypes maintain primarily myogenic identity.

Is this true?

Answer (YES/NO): NO